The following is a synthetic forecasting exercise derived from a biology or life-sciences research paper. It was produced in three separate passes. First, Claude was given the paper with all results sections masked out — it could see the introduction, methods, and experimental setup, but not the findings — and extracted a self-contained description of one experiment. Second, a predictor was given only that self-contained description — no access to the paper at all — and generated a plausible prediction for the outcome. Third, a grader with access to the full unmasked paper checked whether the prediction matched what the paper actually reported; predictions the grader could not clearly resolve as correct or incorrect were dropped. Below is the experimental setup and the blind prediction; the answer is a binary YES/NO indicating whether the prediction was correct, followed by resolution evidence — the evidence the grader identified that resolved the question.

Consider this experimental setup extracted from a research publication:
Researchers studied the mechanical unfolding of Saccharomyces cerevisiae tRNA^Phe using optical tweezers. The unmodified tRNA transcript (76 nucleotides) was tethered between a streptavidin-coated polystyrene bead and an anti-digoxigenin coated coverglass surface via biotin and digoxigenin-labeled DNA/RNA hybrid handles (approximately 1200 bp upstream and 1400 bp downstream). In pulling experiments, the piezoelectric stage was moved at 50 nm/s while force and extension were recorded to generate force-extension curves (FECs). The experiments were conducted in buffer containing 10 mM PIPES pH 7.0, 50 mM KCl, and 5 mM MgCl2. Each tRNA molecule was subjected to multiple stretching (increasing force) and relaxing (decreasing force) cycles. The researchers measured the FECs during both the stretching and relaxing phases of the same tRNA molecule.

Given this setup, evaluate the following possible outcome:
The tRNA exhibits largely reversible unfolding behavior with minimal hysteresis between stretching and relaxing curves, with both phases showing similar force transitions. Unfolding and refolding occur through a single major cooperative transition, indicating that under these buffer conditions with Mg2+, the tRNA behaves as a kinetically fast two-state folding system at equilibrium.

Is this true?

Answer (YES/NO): NO